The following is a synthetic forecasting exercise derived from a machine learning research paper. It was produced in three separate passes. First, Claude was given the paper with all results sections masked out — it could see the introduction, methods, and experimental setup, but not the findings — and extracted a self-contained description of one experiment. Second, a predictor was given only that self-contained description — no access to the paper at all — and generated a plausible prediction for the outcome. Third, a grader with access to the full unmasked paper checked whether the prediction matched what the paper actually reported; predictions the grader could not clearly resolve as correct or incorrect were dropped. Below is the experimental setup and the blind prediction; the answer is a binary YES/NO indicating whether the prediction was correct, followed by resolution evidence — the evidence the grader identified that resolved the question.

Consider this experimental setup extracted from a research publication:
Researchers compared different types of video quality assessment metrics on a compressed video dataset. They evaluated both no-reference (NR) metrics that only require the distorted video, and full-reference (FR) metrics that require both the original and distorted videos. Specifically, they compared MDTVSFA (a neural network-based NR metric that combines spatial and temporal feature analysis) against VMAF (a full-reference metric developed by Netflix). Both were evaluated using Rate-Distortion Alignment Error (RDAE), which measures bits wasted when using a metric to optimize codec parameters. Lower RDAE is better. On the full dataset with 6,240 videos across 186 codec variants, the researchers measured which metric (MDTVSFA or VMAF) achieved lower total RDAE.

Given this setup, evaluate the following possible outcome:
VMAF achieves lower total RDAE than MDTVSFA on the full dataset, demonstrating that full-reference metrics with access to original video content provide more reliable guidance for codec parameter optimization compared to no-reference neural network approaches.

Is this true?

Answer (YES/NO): NO